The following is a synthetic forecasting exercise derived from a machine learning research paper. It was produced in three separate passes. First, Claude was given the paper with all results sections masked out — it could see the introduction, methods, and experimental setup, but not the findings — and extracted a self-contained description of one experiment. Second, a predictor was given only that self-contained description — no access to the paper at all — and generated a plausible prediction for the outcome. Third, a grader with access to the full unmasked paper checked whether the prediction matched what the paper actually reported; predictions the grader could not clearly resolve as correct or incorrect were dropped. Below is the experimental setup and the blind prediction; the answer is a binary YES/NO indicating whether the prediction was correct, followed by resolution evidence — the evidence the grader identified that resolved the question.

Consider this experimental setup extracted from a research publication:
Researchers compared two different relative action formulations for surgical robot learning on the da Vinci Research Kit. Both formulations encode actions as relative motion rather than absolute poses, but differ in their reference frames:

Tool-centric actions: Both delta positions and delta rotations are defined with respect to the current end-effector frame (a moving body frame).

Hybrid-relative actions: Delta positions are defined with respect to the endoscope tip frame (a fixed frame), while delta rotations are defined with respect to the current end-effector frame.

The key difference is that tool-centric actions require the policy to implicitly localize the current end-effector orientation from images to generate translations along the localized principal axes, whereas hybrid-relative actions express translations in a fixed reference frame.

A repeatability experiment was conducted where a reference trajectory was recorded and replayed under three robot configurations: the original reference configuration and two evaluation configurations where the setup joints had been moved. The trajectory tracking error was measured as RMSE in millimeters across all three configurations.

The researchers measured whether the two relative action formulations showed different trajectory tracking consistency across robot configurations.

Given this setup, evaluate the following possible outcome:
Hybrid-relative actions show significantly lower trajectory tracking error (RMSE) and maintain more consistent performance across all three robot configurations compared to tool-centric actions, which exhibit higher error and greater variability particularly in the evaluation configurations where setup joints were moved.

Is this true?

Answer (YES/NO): NO